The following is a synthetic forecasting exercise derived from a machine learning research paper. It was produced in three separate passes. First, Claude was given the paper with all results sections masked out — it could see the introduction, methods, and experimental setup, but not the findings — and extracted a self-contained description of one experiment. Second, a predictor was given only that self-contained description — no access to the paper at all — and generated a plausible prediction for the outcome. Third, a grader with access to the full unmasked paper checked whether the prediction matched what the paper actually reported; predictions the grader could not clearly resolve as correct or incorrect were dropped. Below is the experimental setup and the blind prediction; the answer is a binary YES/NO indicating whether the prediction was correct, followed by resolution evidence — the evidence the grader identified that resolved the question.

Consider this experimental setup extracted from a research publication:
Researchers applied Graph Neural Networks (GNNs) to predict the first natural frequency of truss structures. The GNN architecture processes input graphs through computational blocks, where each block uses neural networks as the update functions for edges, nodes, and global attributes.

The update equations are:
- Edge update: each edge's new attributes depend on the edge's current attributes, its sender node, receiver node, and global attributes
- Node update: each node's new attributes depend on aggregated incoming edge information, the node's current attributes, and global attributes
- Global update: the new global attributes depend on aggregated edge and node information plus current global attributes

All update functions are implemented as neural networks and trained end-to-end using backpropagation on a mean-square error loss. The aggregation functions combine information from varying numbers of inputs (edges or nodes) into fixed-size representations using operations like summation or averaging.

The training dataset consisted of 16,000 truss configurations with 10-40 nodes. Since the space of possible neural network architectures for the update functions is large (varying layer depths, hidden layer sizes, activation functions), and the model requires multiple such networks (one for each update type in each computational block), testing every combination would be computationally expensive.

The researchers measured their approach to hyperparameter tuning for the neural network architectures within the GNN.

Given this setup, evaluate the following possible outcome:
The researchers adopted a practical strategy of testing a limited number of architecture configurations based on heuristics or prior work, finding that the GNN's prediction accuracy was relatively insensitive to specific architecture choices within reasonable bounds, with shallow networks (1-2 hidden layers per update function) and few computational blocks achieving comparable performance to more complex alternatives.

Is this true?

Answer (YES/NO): NO